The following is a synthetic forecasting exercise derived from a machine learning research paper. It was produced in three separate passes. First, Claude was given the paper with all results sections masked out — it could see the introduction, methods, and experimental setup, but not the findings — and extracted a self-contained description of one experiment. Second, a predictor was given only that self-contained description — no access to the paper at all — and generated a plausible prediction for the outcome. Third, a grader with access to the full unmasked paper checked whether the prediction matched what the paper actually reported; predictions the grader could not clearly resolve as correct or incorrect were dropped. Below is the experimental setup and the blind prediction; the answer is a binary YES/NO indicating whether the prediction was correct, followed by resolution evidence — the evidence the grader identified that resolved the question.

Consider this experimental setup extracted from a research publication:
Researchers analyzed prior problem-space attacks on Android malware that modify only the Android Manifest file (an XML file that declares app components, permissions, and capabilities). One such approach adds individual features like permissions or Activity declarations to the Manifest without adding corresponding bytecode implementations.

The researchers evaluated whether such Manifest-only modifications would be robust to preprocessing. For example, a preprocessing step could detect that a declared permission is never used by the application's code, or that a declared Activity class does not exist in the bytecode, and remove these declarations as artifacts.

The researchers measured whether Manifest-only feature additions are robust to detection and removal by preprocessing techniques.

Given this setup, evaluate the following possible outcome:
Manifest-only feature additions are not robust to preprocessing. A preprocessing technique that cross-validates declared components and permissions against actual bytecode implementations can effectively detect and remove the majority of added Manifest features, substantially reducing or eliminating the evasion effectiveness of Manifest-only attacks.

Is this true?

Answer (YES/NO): YES